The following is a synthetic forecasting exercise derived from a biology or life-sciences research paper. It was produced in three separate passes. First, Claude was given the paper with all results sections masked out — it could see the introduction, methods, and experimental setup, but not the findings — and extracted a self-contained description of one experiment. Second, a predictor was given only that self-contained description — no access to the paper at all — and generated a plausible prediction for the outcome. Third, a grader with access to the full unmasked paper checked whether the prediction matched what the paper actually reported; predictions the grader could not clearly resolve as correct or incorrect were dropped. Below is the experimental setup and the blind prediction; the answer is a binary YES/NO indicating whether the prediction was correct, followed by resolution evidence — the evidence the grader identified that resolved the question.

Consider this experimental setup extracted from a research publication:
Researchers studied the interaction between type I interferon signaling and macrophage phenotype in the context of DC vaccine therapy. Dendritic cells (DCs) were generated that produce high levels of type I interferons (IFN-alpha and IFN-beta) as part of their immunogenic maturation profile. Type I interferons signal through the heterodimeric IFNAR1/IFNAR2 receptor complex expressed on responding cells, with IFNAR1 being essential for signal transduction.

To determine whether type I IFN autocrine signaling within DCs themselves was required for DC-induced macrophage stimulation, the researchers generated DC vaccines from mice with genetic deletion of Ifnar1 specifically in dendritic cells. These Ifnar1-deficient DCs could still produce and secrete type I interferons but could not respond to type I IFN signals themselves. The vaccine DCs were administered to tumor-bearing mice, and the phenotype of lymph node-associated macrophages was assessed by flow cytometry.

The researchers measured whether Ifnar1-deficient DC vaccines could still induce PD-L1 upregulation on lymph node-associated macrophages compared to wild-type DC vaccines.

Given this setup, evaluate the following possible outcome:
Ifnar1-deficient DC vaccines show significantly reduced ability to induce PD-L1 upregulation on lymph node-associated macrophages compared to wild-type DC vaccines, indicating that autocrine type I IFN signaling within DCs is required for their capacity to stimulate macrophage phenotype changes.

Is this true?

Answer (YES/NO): YES